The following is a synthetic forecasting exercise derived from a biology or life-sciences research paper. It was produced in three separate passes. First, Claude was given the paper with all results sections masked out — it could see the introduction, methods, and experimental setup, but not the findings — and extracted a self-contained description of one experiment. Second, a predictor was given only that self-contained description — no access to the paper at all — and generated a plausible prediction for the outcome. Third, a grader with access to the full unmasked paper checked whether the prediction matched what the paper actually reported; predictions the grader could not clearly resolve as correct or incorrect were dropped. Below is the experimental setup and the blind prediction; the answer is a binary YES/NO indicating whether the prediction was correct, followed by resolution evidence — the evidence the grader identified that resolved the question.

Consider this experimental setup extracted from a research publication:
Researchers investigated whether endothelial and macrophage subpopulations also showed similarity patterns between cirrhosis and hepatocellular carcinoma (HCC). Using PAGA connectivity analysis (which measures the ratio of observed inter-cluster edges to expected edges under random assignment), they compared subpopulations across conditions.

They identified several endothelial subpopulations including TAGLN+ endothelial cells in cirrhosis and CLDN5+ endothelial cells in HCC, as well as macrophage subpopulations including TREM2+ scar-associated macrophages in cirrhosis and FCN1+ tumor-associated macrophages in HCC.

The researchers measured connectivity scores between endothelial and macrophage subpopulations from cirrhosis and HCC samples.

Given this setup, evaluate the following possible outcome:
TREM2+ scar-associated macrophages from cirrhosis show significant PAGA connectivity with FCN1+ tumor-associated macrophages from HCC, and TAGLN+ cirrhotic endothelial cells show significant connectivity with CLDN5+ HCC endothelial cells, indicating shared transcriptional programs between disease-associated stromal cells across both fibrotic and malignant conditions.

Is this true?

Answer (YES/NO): YES